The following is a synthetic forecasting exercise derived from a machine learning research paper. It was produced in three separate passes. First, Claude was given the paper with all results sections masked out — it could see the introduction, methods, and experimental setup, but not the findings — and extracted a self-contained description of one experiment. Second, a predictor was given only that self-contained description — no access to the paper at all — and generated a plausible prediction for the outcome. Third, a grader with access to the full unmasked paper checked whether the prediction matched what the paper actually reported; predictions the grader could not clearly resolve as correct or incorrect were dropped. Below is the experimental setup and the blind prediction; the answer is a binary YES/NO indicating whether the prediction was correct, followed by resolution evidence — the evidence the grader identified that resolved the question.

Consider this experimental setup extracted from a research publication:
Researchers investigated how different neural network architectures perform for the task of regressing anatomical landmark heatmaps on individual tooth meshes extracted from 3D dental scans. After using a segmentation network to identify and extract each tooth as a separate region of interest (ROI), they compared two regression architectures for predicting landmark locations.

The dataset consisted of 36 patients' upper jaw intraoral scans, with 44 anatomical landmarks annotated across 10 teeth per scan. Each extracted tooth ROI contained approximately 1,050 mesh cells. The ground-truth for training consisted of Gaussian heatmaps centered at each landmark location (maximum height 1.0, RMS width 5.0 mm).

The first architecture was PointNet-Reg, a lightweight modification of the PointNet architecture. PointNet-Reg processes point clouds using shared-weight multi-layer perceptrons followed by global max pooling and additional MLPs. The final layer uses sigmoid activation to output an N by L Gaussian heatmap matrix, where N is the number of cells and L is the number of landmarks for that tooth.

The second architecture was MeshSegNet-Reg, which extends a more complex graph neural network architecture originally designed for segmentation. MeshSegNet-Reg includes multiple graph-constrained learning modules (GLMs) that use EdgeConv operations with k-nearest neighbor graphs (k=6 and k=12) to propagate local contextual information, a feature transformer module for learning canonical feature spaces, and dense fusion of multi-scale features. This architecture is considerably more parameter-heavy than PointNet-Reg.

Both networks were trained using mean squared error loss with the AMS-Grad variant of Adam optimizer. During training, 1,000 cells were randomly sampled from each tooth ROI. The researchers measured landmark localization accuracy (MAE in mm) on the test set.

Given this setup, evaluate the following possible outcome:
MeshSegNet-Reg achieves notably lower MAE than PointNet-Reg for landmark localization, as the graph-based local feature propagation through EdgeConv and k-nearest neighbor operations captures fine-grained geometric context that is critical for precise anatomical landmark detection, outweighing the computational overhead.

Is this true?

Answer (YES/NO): NO